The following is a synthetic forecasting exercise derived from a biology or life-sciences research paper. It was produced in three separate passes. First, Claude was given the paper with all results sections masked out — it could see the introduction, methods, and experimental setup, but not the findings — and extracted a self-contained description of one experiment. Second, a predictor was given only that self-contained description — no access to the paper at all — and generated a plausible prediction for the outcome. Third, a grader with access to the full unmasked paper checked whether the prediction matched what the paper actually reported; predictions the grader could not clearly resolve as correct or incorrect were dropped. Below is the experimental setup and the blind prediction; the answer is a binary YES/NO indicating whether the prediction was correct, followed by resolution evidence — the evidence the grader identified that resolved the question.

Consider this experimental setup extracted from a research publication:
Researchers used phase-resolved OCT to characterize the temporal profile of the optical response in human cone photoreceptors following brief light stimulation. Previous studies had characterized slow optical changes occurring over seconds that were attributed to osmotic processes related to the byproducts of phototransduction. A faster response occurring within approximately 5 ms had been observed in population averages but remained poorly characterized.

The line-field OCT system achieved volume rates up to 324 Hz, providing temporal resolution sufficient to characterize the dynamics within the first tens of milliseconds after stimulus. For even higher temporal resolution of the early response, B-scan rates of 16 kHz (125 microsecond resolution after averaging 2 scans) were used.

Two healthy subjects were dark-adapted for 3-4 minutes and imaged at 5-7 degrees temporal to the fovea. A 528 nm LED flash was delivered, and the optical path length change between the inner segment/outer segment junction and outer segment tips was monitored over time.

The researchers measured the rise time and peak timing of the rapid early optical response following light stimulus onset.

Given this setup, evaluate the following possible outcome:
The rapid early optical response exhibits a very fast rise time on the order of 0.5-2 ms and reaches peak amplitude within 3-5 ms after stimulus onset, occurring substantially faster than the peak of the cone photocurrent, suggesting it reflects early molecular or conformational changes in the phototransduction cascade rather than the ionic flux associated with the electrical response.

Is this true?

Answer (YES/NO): NO